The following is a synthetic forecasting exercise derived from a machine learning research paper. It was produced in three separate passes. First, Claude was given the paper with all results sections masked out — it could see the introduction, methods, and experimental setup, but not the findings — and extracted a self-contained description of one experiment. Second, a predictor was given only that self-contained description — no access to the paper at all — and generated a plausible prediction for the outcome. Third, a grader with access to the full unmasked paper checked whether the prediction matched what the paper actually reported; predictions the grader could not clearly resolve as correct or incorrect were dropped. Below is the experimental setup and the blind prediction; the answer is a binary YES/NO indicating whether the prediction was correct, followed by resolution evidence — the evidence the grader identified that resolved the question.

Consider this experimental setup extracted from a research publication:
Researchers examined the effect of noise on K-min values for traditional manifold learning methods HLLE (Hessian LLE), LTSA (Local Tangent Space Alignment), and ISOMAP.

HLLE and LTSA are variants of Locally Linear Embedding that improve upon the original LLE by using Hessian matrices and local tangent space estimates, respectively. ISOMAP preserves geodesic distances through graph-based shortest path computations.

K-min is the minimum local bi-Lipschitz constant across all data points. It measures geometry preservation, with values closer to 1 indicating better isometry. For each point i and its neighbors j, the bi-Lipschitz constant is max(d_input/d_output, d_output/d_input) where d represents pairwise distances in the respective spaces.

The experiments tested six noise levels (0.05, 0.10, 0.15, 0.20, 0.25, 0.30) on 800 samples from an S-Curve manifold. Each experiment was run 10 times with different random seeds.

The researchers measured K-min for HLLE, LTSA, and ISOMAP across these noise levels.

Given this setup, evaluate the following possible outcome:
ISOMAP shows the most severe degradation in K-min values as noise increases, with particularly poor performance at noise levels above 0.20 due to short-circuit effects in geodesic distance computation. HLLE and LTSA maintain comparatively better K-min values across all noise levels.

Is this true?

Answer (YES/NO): NO